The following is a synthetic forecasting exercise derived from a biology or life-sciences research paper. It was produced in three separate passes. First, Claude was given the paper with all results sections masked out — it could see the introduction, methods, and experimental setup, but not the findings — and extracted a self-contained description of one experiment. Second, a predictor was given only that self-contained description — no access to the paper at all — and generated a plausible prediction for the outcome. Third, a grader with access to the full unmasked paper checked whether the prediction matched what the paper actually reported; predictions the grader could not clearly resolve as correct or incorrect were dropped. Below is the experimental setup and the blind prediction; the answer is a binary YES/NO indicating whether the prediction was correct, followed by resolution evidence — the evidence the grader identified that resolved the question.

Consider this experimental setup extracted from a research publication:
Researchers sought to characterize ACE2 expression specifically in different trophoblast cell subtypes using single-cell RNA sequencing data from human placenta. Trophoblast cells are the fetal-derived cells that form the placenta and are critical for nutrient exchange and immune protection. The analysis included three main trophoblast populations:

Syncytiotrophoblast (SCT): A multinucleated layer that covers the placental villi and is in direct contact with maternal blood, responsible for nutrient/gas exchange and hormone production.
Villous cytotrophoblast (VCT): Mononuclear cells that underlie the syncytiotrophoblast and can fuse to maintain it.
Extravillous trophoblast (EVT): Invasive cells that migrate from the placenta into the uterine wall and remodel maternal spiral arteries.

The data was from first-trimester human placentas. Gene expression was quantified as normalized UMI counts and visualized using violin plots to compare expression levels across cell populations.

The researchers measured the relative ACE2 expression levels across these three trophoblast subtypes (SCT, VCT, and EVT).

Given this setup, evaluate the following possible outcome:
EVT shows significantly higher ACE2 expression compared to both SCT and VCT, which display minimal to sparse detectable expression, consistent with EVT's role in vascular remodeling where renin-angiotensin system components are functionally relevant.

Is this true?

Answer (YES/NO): NO